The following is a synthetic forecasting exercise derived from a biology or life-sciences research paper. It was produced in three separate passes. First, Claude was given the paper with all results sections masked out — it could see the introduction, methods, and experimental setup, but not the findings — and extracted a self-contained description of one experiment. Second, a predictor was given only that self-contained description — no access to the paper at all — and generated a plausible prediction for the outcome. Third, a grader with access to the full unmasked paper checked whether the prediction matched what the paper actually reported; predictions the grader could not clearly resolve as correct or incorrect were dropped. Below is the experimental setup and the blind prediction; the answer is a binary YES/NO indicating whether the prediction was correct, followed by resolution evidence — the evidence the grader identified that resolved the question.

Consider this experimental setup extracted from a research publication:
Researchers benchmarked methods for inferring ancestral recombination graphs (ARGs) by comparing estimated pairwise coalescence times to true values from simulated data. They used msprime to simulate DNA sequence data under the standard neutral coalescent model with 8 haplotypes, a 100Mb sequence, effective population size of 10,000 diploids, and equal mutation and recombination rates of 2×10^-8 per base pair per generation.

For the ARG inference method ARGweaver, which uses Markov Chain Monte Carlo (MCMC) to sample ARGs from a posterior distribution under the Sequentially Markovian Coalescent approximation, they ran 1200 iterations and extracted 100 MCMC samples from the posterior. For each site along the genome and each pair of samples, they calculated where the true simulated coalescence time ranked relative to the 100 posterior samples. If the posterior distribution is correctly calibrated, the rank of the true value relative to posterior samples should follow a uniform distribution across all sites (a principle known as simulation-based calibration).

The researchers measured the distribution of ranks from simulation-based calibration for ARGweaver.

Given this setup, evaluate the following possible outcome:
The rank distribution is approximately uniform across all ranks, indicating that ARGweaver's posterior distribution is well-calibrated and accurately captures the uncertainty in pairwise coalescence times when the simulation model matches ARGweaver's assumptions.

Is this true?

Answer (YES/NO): NO